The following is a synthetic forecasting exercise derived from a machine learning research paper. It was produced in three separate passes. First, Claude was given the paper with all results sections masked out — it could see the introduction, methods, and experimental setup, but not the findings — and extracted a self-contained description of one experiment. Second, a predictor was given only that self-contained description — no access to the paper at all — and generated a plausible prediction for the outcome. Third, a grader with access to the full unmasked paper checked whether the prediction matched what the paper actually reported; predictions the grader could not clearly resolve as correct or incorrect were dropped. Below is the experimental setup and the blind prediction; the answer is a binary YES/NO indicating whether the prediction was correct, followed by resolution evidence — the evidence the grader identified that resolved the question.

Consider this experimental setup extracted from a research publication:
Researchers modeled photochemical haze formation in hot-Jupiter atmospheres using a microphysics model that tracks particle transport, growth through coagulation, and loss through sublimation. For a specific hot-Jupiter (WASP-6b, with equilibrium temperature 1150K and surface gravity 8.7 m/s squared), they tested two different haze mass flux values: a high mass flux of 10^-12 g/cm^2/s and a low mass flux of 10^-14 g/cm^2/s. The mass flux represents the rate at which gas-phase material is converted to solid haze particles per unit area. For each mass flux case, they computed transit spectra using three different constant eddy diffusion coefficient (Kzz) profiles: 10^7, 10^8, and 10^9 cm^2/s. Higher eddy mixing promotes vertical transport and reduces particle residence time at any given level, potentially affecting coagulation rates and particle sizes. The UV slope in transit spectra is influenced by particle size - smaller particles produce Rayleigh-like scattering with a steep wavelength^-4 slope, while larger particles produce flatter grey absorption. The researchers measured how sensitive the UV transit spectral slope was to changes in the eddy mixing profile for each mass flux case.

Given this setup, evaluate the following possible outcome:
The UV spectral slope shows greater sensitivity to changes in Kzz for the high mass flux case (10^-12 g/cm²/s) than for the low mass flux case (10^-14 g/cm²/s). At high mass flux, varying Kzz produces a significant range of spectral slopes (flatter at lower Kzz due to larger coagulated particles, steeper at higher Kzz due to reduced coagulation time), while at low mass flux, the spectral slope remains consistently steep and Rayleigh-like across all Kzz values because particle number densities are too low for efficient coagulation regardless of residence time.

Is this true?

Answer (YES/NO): NO